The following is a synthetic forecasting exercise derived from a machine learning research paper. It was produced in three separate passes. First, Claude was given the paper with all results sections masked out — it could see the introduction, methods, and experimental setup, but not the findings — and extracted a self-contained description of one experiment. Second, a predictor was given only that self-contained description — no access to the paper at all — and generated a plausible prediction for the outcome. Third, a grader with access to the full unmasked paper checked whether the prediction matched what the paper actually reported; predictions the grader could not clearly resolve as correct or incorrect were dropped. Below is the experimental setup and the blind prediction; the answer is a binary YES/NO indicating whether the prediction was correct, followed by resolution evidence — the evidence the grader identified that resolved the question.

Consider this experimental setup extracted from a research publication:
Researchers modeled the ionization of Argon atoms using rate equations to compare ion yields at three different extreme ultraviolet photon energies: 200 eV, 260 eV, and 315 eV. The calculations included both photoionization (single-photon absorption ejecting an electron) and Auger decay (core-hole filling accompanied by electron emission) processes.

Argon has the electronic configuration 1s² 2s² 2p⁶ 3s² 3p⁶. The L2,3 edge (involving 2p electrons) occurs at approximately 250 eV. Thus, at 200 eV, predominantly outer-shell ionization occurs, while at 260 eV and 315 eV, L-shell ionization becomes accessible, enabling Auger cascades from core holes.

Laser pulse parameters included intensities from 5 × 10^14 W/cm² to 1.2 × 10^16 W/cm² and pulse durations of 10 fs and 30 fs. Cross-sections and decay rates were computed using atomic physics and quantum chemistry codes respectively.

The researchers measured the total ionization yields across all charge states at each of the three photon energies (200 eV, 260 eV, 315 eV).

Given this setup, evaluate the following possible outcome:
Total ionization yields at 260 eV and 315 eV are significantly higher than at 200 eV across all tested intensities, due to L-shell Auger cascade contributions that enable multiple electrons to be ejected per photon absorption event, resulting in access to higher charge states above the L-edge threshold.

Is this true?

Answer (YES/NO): YES